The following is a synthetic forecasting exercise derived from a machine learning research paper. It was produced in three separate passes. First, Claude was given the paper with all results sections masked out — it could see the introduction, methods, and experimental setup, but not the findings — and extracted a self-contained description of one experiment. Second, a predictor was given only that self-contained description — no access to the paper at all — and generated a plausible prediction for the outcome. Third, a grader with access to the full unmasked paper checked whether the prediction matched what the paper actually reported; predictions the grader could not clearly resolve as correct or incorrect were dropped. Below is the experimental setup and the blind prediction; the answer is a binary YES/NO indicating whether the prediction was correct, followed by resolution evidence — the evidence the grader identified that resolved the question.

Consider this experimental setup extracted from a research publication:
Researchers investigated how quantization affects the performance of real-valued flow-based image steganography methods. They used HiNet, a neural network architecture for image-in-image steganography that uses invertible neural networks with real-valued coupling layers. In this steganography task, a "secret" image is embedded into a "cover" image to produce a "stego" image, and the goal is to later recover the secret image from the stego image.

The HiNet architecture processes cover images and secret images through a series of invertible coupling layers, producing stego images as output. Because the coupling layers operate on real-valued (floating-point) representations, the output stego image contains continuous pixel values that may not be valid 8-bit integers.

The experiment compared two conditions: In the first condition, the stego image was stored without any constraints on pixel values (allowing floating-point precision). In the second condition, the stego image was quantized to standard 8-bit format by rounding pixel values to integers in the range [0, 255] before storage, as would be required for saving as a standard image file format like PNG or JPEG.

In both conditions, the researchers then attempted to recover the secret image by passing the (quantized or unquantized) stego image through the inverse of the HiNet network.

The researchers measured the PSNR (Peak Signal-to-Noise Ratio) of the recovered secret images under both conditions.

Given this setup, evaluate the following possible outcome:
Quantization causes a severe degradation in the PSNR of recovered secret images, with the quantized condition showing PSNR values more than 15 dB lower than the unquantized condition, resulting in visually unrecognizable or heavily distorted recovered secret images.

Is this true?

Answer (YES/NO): YES